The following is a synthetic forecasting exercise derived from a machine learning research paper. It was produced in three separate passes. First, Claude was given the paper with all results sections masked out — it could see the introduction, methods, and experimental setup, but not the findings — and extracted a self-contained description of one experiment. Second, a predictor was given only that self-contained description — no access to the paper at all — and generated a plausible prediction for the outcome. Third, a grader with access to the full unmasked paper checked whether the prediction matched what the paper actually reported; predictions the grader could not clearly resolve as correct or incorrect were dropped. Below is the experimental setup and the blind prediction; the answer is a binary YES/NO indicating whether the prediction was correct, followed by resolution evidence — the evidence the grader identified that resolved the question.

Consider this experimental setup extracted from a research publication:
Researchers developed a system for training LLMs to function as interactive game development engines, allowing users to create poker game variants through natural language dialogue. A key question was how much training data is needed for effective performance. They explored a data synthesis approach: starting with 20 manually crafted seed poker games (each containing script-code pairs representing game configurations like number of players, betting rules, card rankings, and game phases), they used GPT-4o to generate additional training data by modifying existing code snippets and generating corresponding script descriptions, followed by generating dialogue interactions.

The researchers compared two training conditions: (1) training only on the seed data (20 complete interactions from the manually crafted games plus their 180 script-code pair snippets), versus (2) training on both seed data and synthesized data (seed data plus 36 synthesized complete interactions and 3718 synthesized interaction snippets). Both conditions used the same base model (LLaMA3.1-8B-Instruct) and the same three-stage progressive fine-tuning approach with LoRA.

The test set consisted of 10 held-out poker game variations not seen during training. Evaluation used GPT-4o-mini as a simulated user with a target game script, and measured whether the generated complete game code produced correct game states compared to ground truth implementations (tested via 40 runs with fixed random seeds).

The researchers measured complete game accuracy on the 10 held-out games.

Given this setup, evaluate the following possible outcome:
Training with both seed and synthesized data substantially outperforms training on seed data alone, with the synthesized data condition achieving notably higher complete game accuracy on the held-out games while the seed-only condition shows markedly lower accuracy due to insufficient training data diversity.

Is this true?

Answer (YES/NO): YES